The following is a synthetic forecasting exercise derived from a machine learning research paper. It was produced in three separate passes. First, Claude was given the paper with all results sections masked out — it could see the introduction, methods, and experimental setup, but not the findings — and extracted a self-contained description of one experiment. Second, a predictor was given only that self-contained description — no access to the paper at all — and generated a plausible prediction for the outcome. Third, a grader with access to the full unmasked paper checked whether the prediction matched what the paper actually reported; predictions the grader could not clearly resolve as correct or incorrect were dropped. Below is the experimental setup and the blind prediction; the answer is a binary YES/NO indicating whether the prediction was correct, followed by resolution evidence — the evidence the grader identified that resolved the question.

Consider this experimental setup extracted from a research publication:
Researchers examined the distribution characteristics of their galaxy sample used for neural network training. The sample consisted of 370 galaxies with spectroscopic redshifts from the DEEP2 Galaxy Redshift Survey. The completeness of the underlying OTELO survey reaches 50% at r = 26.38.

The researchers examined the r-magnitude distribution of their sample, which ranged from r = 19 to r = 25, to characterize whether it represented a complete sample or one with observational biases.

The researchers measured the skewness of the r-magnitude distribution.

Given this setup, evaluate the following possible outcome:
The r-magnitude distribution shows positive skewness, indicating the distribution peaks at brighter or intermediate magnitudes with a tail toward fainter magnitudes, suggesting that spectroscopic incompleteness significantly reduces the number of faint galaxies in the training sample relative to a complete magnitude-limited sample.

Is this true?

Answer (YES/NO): NO